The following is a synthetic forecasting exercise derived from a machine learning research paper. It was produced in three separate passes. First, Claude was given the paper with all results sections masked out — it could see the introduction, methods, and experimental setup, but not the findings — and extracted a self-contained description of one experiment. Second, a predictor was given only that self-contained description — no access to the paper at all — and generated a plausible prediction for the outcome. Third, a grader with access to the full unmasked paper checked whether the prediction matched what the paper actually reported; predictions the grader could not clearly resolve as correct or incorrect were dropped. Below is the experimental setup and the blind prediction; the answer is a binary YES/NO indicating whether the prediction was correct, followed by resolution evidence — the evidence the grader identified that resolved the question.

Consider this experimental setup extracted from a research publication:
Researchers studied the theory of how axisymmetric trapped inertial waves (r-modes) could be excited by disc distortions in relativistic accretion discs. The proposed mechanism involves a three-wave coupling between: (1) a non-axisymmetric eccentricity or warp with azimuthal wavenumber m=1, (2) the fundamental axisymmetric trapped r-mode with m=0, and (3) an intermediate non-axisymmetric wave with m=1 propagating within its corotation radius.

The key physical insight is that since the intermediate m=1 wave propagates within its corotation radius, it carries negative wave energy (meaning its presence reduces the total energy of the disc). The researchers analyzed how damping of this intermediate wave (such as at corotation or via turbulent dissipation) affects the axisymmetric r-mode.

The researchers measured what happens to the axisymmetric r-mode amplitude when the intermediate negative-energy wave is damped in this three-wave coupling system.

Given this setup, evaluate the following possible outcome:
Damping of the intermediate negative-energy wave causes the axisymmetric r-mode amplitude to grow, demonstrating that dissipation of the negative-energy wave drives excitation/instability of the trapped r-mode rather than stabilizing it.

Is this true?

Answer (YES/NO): YES